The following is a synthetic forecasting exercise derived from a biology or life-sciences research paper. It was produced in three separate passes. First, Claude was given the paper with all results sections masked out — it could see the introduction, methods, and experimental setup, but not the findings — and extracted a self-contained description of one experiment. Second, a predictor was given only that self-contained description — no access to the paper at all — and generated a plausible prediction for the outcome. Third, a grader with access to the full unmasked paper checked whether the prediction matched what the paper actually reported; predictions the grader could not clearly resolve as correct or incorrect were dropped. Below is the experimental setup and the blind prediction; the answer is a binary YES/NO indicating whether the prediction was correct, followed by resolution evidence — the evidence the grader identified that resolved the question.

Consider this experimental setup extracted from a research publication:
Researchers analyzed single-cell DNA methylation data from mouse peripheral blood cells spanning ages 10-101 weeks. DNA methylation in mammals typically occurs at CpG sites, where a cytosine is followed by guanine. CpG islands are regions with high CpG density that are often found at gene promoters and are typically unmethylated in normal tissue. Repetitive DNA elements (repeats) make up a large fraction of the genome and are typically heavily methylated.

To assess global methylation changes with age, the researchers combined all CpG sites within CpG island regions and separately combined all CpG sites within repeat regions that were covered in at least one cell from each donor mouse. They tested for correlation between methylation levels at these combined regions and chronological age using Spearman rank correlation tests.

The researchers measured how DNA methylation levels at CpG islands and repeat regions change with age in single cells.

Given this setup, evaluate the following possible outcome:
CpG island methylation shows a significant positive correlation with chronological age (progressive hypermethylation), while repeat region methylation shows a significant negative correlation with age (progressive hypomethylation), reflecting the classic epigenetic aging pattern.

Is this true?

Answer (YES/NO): YES